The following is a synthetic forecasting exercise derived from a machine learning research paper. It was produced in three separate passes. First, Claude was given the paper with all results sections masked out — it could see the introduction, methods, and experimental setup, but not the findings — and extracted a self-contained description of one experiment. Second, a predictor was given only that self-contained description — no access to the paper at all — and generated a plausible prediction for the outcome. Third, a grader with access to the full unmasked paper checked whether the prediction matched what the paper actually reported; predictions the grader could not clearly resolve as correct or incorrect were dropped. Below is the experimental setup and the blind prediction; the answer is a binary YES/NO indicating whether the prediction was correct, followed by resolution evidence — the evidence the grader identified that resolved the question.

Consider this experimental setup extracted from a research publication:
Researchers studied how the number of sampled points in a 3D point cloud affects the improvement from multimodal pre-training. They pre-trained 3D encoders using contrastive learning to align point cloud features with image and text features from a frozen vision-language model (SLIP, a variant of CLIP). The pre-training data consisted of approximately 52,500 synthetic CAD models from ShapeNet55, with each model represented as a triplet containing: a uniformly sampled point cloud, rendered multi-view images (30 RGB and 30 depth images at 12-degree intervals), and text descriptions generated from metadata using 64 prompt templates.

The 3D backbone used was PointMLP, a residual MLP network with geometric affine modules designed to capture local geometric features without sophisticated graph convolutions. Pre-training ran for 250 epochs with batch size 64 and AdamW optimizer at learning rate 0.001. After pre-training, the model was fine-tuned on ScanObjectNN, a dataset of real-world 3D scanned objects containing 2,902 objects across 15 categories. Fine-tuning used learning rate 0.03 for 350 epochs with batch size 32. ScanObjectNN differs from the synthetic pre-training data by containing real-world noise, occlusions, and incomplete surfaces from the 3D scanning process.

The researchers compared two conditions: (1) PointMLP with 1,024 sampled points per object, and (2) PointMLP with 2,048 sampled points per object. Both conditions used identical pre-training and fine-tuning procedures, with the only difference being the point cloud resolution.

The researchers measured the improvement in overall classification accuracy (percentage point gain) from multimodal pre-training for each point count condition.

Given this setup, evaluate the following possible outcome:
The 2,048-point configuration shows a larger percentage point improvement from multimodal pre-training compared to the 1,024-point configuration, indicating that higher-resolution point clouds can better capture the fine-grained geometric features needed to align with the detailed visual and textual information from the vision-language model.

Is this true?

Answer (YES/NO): NO